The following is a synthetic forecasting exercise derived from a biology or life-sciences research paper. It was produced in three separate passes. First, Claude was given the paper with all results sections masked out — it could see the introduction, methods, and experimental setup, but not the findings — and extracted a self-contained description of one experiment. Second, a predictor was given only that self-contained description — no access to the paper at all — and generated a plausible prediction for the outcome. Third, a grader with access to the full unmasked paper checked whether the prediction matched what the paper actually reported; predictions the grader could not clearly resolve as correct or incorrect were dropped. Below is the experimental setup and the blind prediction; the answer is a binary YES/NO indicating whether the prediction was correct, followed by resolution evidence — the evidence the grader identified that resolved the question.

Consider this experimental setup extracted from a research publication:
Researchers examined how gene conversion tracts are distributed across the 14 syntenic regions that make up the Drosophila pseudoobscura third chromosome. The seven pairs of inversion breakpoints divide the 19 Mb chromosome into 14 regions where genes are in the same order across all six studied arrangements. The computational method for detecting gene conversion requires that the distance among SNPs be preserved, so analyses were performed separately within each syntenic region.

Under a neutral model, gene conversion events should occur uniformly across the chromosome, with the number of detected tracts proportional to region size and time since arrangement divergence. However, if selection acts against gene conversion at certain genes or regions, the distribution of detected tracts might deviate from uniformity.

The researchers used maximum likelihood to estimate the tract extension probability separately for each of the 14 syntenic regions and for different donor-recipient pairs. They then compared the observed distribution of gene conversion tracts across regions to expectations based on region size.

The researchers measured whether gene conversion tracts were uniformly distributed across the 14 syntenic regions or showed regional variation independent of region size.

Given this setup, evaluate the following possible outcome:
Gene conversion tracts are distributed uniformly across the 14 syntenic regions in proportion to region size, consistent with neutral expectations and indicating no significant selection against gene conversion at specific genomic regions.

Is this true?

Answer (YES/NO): NO